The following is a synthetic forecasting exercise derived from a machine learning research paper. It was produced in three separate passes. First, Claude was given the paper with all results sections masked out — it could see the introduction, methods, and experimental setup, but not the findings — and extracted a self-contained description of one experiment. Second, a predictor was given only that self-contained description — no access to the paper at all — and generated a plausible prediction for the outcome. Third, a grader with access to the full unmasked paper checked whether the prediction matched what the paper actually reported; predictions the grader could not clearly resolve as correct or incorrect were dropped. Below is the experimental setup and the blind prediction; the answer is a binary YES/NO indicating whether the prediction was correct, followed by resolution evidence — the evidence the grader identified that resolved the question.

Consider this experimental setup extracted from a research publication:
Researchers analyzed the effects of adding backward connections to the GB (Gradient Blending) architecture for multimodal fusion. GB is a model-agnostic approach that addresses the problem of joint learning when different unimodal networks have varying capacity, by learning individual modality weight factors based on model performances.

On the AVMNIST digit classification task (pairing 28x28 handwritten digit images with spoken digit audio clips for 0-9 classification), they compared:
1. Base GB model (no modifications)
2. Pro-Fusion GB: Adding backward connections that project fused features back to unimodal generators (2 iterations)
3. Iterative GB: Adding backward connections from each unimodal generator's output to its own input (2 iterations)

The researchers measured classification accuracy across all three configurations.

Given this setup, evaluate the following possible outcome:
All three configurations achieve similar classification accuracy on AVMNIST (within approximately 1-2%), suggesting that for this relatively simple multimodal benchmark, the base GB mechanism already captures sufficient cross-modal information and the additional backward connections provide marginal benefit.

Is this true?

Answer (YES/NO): NO